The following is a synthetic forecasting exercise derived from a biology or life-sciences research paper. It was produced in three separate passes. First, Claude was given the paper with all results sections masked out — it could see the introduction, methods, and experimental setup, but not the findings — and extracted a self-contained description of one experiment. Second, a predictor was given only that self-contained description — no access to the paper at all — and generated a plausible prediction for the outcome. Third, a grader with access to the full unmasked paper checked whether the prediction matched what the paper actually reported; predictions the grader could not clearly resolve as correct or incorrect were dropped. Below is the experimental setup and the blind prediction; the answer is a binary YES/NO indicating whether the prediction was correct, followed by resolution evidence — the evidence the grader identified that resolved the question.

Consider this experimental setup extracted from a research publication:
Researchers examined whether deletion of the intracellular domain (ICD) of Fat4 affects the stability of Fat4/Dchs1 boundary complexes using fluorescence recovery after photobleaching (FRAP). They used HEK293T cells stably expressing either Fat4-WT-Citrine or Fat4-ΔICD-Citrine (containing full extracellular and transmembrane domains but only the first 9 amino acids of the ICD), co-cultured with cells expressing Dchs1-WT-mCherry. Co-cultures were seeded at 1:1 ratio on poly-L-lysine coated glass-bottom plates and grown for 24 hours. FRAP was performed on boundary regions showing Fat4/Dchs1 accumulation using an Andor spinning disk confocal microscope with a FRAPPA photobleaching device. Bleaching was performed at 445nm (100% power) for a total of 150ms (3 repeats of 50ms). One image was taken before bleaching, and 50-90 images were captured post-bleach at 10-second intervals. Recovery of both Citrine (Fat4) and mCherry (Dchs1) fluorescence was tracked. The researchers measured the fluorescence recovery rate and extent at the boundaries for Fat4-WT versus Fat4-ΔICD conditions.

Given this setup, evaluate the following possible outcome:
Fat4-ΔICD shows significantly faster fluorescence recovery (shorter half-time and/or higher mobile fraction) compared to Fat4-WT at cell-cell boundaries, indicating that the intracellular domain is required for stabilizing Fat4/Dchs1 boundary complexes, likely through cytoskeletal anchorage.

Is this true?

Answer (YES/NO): NO